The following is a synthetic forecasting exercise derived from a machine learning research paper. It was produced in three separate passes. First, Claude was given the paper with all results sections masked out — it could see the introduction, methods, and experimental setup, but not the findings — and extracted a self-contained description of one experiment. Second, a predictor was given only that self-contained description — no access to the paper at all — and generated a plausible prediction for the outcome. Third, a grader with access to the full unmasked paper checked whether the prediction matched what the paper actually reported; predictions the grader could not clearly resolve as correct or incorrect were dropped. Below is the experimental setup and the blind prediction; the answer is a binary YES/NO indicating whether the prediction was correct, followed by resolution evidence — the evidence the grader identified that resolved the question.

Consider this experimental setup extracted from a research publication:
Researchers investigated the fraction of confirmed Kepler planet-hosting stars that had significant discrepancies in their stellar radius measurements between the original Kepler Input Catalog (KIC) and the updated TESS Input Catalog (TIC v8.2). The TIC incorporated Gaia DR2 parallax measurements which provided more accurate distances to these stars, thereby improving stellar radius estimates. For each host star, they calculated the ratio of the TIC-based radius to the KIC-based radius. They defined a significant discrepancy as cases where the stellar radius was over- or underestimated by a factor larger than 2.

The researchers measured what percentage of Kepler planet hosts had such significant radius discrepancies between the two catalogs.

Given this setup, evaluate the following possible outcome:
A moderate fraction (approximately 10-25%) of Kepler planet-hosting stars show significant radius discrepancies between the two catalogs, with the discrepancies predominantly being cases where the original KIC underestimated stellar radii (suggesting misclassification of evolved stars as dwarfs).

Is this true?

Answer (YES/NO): NO